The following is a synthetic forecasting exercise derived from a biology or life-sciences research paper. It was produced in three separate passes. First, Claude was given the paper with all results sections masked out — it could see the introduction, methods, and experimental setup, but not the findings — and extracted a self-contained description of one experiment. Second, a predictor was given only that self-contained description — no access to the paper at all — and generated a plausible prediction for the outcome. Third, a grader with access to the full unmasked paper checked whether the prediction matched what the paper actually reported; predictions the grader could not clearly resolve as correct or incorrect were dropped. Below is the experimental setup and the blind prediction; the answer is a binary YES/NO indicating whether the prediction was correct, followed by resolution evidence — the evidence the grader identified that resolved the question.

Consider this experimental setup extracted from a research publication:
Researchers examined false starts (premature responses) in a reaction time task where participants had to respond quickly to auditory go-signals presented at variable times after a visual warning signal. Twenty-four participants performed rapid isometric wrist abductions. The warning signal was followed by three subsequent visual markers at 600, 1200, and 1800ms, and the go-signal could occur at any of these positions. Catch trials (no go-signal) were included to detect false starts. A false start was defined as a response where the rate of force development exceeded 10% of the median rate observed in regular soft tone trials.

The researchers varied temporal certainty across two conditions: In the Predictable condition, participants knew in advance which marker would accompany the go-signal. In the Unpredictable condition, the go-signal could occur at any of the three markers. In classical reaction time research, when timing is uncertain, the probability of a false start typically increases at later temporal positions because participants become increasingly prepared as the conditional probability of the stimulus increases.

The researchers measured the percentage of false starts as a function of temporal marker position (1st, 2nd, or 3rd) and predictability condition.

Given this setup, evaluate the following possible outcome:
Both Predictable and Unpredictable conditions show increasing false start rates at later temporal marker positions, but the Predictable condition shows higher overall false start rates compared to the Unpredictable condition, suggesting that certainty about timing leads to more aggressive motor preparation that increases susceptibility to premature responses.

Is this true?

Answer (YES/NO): YES